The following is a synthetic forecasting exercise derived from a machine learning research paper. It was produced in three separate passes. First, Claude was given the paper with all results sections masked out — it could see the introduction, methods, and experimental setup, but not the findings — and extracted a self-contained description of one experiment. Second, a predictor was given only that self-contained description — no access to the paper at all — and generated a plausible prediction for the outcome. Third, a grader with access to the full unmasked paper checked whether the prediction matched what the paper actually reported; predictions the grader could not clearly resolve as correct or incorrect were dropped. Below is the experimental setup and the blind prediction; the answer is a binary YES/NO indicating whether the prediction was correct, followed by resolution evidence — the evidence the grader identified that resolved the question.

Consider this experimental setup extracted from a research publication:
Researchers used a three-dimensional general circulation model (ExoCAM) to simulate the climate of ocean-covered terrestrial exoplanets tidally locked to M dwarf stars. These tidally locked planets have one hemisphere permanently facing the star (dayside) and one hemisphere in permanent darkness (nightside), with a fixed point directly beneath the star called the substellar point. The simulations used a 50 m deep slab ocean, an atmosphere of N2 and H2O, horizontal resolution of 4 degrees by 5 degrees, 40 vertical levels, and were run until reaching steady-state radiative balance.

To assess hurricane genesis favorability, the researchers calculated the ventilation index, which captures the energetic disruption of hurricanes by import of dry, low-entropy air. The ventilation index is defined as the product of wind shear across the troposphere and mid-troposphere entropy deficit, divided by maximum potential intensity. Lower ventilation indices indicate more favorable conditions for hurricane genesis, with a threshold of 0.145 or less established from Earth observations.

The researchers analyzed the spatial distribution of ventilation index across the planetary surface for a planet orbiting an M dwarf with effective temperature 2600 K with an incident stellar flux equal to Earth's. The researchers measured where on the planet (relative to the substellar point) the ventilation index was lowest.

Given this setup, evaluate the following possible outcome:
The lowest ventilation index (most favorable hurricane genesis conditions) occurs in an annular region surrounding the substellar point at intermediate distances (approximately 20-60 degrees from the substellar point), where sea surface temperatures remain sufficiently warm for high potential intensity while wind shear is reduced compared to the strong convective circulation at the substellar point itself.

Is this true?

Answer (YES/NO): NO